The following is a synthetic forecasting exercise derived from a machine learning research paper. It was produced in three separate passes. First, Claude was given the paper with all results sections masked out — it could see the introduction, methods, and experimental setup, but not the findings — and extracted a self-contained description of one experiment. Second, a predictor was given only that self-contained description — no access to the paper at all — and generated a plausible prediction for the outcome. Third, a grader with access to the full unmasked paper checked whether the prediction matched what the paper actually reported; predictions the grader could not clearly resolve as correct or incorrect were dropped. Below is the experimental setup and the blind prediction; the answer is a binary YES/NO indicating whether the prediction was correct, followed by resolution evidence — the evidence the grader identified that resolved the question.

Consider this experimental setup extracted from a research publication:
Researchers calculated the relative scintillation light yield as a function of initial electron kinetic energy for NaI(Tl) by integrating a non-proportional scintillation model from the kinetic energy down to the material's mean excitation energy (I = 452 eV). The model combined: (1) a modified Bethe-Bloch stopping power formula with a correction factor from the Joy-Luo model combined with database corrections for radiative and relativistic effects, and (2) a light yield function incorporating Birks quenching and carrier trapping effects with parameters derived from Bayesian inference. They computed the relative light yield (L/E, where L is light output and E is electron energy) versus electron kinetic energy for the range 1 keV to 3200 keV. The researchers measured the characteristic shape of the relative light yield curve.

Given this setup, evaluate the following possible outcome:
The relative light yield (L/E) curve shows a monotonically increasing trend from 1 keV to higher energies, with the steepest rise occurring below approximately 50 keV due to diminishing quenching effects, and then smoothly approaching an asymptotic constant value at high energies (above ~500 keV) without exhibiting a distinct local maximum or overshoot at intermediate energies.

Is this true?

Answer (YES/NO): NO